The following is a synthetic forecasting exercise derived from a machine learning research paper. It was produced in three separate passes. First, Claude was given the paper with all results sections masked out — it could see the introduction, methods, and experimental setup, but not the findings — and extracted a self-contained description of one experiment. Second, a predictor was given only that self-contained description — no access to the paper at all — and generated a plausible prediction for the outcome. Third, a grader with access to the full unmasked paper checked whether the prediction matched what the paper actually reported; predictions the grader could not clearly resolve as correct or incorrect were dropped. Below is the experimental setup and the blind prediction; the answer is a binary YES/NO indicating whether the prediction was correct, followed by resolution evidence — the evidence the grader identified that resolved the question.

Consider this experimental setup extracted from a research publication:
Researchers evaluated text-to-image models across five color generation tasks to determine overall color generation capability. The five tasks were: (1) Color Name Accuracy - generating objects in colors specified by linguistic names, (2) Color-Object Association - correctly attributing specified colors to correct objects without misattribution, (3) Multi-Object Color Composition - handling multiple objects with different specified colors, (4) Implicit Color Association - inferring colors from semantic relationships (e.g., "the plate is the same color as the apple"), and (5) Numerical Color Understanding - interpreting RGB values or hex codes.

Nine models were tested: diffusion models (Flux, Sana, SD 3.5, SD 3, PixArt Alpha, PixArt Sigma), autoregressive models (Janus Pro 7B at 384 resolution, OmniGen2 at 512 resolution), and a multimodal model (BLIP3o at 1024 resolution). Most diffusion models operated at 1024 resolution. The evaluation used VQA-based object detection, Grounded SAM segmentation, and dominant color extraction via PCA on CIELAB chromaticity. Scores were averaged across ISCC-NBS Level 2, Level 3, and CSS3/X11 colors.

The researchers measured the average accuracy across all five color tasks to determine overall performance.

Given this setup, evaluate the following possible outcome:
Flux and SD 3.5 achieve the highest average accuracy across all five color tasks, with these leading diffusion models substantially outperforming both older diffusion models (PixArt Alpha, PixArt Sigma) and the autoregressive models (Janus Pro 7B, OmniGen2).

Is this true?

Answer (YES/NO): NO